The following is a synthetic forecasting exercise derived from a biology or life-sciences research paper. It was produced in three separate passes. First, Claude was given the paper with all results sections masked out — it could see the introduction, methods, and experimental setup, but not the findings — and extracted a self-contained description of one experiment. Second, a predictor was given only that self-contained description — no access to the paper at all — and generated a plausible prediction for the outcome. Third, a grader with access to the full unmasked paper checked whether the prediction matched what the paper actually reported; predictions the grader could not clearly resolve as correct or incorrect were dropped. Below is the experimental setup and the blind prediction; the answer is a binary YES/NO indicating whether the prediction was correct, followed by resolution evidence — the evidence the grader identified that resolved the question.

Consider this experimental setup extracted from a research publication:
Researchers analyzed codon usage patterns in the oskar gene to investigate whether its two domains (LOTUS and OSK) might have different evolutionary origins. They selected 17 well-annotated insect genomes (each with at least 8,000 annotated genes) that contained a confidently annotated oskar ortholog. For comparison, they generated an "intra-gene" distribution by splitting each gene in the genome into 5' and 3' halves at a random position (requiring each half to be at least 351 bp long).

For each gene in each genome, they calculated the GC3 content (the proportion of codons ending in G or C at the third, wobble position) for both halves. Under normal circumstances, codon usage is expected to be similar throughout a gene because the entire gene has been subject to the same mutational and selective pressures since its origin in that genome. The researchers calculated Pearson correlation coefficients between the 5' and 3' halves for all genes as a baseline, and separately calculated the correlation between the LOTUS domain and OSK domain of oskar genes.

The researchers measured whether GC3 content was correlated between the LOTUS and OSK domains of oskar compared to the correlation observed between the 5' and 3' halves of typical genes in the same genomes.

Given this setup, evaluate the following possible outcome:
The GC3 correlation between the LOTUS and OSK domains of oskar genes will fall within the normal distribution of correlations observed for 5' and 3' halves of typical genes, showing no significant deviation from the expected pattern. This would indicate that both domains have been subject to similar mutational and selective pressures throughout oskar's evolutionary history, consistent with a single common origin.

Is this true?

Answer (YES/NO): NO